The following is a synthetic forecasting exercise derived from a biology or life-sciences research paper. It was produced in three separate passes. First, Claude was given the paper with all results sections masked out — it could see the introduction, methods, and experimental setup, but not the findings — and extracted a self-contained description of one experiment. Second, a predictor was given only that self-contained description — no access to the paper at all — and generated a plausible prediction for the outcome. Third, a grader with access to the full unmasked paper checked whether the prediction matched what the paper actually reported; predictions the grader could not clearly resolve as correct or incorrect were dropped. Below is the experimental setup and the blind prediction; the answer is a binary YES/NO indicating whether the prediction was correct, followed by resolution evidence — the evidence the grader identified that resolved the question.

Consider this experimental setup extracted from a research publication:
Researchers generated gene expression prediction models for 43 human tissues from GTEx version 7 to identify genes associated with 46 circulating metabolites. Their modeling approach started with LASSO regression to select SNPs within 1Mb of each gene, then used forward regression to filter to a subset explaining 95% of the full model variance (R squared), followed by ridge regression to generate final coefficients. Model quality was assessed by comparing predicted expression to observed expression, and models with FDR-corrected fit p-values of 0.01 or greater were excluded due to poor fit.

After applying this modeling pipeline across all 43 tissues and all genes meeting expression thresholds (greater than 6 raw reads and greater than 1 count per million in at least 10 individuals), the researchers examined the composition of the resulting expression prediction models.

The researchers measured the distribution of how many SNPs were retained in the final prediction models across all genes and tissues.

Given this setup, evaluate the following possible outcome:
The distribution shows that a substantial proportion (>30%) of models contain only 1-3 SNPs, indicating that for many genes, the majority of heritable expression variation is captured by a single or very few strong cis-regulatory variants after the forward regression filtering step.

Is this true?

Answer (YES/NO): NO